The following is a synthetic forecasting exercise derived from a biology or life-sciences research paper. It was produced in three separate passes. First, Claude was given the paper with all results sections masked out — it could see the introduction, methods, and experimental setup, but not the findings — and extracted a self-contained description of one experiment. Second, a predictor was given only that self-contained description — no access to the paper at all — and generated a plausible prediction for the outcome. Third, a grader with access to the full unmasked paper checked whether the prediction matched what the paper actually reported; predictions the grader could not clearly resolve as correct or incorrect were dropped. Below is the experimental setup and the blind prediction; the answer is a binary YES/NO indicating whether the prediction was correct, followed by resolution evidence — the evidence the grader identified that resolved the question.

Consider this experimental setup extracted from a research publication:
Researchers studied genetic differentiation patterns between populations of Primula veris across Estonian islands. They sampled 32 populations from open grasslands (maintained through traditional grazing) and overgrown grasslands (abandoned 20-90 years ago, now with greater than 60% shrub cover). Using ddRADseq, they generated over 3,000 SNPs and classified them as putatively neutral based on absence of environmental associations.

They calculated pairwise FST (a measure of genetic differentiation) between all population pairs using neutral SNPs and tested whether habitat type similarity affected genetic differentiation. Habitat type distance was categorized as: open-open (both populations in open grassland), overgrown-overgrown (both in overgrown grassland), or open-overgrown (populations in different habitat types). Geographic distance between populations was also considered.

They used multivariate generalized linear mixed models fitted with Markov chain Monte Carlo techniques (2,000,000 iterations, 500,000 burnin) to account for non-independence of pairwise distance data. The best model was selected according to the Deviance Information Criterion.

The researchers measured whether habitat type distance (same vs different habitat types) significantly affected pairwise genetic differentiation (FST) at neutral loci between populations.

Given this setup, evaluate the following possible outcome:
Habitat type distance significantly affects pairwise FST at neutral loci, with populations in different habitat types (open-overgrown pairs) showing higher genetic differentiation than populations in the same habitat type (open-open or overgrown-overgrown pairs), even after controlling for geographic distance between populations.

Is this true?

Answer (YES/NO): NO